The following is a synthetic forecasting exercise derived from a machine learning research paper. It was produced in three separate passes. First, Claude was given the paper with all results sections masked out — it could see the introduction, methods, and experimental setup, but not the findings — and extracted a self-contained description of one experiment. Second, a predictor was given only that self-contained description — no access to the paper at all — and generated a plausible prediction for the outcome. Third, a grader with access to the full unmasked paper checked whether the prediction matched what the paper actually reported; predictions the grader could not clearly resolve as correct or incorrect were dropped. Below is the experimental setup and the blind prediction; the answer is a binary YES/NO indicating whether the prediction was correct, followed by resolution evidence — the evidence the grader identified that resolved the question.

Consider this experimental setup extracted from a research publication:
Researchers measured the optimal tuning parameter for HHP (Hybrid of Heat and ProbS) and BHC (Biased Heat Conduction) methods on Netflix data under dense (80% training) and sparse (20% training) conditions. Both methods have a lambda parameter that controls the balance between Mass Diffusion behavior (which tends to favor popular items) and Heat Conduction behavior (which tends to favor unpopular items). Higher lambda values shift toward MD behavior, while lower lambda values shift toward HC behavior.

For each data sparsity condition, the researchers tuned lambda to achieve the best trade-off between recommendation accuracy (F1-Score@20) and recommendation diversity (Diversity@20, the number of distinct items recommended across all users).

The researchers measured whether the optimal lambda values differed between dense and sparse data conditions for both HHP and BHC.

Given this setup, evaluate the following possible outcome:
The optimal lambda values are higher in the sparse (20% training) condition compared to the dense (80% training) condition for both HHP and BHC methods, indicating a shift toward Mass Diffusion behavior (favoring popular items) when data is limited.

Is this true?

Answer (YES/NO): NO